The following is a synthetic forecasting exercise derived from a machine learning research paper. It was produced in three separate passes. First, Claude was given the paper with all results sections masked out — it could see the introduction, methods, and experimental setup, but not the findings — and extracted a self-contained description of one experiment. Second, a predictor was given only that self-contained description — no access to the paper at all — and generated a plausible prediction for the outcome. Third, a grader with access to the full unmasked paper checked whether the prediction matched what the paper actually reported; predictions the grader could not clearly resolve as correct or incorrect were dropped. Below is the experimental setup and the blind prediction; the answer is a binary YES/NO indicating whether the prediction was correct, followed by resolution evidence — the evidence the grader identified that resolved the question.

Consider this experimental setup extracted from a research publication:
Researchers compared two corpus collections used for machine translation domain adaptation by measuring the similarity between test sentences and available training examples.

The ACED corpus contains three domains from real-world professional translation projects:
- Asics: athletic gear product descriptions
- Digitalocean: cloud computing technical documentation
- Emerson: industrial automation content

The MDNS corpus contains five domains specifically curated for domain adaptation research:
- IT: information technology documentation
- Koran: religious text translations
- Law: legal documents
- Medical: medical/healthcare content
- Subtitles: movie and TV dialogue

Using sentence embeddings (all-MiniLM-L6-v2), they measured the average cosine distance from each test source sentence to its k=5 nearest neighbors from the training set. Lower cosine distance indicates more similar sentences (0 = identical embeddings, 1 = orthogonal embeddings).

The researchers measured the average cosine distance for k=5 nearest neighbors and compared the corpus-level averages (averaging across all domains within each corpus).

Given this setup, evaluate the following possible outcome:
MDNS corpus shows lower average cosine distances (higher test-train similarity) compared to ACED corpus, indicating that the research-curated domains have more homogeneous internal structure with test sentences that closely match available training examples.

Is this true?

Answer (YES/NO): YES